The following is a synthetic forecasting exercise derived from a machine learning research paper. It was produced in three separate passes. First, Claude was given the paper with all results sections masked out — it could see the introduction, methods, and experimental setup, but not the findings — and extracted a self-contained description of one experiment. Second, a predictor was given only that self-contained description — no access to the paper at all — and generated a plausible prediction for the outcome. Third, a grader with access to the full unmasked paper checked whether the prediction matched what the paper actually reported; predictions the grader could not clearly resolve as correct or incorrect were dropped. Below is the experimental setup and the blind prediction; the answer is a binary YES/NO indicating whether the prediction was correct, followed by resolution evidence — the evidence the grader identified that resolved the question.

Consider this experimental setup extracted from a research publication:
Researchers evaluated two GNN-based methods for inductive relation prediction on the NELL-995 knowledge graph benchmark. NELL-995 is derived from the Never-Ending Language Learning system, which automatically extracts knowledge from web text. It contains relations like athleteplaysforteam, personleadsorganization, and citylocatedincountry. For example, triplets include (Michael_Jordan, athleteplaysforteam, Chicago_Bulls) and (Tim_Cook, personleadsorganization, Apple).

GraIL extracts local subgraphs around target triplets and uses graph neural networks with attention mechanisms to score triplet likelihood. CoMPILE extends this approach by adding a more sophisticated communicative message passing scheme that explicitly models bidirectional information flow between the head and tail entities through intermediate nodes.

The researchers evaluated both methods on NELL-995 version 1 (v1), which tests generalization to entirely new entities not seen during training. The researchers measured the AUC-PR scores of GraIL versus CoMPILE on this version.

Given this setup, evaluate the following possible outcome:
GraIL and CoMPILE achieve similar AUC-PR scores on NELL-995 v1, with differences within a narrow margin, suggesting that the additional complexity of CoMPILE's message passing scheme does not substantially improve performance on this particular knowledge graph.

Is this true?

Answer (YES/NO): NO